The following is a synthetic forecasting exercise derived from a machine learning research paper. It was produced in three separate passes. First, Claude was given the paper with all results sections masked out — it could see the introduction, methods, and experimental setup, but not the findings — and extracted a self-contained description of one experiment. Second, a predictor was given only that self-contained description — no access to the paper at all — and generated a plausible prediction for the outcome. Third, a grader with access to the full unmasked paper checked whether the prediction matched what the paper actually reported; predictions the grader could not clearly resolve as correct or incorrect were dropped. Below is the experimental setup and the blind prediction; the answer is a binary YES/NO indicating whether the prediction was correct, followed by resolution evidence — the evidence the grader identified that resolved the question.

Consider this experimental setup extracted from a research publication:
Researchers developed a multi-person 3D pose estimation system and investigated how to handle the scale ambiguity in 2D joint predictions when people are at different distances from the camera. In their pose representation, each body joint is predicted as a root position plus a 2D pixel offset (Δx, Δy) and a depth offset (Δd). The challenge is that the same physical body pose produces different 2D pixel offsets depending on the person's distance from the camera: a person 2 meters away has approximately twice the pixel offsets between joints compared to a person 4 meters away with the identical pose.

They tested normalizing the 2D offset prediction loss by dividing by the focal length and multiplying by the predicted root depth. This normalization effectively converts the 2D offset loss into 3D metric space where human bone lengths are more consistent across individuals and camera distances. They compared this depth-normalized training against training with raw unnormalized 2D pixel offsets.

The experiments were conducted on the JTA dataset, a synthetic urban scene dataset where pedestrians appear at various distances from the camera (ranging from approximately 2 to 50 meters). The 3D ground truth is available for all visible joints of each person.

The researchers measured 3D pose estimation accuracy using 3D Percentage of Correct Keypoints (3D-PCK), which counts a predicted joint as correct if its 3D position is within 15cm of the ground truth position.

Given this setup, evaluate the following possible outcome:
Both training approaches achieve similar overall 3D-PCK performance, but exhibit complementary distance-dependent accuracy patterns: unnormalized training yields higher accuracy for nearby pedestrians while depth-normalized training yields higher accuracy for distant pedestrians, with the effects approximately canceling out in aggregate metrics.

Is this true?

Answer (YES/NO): NO